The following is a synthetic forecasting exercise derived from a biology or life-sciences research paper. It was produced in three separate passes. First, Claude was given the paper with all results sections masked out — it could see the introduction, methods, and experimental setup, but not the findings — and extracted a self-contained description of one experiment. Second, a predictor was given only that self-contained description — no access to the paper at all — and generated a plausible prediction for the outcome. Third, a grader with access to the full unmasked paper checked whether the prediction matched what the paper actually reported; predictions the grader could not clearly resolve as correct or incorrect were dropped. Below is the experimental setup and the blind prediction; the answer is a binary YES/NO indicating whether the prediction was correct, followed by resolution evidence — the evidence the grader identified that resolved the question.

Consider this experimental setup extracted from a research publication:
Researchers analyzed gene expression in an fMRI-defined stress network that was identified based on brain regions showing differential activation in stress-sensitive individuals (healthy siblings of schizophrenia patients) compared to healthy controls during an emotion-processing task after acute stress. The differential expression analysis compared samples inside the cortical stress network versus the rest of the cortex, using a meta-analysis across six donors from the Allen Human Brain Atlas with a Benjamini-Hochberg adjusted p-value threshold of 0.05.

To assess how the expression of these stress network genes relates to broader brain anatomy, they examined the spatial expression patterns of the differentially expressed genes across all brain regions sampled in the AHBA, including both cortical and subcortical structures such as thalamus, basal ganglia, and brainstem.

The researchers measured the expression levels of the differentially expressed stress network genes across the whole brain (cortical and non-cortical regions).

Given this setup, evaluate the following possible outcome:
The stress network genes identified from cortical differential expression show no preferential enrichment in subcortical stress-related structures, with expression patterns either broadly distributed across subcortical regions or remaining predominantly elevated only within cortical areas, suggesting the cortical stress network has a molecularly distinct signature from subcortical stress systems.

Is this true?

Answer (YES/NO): YES